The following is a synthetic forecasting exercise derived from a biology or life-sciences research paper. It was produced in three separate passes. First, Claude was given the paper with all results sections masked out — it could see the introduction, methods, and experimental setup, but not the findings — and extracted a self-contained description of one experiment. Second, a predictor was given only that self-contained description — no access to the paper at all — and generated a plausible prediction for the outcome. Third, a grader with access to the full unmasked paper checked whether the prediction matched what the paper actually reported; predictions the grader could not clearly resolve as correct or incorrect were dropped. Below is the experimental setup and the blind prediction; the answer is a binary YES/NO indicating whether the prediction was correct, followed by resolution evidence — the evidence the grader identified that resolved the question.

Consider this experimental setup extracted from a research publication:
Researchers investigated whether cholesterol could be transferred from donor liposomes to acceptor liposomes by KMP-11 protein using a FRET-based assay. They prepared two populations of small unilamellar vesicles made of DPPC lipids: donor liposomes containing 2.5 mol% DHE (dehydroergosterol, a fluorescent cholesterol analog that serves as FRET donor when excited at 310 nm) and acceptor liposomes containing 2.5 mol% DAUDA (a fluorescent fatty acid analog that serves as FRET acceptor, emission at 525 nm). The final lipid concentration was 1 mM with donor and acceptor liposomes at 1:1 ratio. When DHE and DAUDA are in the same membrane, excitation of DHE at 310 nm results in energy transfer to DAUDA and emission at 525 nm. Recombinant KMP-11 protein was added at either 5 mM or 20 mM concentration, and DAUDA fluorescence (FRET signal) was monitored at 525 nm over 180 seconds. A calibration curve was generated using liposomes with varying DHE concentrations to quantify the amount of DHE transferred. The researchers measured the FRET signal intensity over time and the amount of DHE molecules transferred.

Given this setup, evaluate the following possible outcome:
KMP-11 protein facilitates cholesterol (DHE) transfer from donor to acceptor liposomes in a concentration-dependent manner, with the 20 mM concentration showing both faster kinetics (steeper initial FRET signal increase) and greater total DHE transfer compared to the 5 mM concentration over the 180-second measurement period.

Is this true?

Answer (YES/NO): YES